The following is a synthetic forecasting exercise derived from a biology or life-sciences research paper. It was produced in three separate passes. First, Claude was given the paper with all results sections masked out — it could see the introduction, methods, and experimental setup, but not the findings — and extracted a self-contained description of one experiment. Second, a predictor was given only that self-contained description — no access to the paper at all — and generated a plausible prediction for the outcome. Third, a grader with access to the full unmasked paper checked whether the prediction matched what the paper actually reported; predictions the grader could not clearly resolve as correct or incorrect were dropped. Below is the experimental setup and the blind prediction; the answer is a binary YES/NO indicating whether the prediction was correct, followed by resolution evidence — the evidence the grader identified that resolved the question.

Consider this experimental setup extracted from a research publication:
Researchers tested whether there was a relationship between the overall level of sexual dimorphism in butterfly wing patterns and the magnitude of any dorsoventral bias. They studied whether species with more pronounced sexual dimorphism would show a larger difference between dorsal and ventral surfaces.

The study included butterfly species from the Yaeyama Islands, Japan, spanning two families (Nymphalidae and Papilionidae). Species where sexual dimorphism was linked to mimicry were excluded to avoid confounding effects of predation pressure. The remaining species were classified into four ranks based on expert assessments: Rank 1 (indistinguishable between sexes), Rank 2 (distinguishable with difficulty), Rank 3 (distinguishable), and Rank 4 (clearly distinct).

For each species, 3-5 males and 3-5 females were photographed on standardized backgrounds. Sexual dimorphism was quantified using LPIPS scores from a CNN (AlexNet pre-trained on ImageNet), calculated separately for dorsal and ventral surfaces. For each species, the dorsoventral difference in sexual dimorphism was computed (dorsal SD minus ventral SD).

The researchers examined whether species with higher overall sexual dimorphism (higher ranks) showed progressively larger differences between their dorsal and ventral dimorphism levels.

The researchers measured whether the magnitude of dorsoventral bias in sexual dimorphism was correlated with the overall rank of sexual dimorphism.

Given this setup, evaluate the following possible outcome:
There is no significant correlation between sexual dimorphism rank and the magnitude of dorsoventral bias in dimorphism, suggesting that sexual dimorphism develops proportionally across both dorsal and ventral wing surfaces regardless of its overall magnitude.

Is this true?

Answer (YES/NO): NO